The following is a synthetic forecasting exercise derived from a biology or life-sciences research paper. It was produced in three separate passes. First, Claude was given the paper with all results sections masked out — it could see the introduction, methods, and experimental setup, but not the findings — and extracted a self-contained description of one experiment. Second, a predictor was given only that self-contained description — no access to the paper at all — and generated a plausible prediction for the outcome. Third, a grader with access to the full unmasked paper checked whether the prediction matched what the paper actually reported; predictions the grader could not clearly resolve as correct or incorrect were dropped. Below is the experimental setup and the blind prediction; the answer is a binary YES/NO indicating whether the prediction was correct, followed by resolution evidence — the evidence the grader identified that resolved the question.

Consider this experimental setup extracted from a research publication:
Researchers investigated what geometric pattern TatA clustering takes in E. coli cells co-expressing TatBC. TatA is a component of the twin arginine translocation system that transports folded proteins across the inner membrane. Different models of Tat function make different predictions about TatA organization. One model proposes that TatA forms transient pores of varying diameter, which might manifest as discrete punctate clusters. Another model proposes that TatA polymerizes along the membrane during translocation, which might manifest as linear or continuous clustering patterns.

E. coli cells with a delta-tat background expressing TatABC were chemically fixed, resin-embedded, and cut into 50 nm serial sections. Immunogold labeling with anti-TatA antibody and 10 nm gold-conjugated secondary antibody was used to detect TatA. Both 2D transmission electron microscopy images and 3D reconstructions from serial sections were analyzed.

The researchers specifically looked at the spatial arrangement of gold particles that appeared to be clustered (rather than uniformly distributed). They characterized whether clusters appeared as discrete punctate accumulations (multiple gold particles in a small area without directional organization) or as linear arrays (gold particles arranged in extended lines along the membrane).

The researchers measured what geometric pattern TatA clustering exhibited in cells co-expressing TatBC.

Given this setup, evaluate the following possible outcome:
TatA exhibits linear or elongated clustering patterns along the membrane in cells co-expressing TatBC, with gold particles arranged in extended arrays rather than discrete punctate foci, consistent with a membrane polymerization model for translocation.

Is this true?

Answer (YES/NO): YES